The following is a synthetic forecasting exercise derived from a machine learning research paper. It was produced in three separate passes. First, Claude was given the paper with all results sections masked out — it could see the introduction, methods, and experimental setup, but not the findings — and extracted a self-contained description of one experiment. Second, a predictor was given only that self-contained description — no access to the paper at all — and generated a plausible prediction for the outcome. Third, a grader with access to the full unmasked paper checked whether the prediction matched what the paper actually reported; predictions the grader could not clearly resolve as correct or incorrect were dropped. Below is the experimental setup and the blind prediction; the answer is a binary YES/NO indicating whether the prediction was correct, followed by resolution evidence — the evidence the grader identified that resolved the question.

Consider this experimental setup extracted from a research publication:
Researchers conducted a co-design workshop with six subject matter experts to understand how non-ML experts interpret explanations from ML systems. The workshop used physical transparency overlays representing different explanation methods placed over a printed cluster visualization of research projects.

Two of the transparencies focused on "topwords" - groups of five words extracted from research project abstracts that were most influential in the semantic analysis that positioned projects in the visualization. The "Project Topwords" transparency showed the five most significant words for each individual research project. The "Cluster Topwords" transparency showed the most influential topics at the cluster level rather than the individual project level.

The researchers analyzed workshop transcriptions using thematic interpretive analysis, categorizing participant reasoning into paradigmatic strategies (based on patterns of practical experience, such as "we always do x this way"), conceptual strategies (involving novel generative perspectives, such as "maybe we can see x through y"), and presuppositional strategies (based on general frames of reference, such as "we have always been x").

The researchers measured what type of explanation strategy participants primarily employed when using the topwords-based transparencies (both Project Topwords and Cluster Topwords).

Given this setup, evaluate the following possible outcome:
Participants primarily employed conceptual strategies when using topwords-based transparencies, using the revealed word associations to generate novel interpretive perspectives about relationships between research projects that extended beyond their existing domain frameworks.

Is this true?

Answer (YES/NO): NO